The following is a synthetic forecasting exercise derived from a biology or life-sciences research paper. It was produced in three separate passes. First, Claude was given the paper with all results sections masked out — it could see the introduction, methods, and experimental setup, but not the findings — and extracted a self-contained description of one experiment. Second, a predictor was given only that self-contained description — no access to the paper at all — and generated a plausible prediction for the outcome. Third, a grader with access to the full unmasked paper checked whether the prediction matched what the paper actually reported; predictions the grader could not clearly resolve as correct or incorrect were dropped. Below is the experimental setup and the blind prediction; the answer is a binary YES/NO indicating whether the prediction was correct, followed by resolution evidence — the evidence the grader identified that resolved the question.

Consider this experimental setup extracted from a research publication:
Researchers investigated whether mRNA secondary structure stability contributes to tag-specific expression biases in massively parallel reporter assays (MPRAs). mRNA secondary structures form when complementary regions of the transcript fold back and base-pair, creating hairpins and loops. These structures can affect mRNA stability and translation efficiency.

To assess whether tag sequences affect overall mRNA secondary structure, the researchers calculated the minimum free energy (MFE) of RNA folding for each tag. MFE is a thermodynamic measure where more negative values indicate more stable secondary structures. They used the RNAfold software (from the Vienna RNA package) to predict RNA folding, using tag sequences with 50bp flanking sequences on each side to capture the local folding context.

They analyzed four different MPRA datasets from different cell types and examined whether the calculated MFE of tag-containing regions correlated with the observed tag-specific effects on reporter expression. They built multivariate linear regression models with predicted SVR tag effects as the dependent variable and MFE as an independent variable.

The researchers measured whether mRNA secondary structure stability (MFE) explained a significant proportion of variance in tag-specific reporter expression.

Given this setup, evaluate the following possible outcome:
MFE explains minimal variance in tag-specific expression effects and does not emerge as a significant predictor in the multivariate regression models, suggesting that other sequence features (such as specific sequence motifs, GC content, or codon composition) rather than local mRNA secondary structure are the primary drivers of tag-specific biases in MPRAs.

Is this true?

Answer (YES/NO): YES